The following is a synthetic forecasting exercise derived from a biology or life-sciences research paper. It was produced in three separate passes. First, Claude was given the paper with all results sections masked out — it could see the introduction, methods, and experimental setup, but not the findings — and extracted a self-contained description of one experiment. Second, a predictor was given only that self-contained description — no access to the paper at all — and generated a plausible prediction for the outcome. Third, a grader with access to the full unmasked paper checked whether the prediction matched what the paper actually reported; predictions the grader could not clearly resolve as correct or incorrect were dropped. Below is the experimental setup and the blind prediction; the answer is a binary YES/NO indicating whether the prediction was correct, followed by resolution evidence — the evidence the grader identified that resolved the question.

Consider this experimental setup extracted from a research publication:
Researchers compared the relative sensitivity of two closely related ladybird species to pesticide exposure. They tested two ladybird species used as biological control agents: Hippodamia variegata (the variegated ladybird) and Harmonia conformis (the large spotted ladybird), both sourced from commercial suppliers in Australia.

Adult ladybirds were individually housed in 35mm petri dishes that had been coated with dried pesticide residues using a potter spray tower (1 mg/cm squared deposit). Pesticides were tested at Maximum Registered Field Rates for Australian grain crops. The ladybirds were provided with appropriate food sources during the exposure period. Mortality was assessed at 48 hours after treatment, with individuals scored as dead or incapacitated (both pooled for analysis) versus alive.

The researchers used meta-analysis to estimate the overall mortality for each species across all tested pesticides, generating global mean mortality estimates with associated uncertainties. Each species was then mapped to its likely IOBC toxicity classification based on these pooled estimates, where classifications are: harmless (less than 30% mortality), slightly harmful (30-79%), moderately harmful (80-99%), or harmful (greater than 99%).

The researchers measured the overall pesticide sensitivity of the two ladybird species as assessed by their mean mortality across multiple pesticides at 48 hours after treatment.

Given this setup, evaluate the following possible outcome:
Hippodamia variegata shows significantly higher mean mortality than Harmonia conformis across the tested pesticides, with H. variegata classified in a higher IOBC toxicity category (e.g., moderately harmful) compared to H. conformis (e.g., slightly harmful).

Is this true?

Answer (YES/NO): NO